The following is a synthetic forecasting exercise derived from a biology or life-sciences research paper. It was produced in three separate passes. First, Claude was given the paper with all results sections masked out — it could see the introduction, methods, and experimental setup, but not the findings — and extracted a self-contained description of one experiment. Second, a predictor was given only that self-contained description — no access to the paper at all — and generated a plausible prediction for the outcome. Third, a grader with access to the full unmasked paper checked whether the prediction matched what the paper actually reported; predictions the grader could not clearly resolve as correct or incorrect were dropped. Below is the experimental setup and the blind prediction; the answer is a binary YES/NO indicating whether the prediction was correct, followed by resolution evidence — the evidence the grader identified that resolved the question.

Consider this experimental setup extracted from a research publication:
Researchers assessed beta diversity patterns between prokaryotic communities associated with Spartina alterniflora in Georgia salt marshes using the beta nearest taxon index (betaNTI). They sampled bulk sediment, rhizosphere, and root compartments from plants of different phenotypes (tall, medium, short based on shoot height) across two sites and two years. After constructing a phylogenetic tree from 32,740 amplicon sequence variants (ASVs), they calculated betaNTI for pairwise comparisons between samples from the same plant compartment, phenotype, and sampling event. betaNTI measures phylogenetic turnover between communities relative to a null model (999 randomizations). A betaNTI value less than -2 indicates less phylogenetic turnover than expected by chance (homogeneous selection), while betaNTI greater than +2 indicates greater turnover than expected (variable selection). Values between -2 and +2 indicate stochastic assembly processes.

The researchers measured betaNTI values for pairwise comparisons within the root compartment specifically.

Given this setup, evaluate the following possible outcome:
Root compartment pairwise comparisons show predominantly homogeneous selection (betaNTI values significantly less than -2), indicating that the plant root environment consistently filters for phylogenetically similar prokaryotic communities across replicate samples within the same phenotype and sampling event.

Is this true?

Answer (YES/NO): YES